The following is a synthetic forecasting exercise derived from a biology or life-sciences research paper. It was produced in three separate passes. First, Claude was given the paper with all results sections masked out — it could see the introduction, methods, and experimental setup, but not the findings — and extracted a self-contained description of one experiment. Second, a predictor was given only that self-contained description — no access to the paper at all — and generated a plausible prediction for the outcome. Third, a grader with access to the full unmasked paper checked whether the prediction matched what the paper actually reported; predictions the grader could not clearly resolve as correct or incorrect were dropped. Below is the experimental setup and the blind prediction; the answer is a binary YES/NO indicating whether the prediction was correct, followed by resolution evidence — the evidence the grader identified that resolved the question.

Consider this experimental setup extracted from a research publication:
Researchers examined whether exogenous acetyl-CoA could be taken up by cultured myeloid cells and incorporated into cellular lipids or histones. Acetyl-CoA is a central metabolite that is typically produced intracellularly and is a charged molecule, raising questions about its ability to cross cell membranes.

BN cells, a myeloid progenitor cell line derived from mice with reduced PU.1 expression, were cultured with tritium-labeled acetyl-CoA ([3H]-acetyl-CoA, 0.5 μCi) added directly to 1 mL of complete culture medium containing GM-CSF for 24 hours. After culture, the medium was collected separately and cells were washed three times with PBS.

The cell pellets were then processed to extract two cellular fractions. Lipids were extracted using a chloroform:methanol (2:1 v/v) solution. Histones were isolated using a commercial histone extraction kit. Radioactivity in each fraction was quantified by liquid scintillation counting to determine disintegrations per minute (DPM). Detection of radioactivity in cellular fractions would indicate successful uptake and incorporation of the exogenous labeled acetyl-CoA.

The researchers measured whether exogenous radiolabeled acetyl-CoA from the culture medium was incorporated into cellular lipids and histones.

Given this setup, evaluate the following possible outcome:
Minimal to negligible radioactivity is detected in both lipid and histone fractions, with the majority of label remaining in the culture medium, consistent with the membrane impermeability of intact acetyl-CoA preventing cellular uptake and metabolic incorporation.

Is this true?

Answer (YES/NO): NO